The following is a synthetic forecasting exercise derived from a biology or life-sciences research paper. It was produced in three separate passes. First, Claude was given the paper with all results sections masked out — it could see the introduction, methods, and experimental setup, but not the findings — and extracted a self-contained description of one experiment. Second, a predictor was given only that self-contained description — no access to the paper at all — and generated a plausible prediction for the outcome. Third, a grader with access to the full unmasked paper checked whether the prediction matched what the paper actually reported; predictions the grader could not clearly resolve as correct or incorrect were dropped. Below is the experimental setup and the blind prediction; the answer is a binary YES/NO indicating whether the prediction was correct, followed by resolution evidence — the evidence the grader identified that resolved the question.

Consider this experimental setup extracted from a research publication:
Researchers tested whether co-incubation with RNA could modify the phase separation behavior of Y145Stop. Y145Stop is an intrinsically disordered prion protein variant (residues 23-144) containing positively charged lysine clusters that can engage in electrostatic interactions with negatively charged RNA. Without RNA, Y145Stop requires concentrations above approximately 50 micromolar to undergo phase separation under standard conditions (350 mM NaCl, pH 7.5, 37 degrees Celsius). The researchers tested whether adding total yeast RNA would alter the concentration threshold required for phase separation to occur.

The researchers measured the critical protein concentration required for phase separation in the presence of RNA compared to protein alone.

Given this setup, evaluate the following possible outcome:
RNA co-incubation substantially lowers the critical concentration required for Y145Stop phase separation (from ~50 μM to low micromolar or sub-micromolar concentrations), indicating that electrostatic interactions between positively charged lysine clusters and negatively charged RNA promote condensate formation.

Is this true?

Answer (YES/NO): YES